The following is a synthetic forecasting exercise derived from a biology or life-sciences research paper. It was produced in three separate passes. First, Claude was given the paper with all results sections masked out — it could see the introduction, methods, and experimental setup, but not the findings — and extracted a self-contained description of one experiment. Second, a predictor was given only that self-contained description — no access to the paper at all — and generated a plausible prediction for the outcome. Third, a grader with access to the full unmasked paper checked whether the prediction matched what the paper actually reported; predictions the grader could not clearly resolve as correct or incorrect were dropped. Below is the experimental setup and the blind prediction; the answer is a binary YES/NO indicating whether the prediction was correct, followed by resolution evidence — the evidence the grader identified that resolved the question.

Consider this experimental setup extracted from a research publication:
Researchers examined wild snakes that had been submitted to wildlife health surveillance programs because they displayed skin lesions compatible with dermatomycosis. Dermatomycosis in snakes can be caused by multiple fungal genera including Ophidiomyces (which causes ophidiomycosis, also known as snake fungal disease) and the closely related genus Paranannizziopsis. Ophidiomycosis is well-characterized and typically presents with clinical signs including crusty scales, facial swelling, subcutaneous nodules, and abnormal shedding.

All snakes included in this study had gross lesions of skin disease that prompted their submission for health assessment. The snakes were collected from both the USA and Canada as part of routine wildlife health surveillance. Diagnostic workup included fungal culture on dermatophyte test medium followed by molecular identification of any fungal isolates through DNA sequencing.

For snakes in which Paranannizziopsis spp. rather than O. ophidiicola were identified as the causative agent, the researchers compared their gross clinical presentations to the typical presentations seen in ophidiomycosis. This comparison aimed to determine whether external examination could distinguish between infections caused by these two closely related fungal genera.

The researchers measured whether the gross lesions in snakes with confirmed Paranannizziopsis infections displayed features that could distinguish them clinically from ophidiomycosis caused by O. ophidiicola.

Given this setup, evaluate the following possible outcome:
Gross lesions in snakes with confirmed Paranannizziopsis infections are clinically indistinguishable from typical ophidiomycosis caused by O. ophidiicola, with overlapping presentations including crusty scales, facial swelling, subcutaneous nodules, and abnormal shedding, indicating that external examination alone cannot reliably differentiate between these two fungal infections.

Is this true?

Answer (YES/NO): YES